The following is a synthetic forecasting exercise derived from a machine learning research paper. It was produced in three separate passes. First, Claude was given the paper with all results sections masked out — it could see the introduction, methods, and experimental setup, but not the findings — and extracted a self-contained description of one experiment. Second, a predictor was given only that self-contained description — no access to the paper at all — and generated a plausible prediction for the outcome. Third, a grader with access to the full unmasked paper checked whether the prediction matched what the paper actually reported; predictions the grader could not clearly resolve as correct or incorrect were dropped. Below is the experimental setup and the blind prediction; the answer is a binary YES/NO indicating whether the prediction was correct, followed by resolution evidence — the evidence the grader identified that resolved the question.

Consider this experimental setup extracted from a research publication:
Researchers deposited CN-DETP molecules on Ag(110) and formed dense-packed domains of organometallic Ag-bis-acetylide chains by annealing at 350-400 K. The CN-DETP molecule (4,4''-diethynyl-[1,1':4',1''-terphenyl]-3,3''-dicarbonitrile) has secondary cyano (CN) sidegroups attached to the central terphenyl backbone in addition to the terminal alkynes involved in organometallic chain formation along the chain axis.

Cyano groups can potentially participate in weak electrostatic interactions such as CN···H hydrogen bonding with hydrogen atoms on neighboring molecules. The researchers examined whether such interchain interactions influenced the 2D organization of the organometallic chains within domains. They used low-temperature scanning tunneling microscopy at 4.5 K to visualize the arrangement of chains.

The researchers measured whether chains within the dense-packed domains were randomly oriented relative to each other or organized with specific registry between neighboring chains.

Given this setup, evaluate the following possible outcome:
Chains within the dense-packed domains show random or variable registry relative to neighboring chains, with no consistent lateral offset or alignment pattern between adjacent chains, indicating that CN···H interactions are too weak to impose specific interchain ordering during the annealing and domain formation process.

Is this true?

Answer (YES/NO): NO